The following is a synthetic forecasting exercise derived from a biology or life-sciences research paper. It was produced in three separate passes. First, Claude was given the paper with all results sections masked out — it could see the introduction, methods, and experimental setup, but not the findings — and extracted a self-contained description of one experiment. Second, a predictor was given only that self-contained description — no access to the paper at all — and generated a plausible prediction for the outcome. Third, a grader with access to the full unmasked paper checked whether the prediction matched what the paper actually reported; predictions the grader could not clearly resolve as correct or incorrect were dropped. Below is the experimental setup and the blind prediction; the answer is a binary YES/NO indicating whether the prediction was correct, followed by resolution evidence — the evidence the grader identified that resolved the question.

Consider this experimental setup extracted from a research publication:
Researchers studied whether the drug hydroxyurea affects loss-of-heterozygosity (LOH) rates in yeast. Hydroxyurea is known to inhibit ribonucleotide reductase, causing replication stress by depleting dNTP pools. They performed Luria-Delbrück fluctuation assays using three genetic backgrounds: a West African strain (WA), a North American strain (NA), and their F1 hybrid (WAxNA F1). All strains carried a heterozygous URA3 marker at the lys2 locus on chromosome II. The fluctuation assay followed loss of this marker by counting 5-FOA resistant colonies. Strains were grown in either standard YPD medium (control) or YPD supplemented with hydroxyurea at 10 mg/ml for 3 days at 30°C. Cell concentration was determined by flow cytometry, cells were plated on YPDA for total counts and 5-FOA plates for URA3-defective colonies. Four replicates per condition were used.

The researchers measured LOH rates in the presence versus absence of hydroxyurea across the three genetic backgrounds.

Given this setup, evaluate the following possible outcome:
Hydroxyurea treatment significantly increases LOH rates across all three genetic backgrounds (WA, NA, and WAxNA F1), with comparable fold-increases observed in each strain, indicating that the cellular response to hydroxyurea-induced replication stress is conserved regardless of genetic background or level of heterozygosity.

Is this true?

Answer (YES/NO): YES